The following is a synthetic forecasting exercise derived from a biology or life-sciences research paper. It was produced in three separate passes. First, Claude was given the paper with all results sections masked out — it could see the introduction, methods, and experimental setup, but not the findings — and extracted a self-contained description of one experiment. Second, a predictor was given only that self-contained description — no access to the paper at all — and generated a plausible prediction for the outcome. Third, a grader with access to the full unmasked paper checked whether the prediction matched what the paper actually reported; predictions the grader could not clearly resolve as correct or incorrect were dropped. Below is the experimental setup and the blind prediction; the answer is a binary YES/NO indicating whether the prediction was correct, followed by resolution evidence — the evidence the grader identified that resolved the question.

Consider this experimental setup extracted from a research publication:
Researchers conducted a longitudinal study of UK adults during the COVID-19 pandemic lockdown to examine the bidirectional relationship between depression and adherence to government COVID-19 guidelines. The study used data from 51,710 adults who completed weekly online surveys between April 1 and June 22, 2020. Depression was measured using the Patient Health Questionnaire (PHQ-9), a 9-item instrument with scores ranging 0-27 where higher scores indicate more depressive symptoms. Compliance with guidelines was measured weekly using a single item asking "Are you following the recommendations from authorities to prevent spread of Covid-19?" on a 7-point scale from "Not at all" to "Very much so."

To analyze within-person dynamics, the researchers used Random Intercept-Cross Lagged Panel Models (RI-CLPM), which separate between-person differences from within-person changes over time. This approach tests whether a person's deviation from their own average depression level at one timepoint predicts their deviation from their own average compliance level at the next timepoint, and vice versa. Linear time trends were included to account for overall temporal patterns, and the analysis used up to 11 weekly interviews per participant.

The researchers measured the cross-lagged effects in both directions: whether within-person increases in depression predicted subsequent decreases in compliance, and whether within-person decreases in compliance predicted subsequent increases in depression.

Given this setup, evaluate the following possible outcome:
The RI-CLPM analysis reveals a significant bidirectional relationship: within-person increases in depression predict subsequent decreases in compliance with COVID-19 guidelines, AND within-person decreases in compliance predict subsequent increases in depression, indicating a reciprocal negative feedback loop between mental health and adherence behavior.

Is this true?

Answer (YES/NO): NO